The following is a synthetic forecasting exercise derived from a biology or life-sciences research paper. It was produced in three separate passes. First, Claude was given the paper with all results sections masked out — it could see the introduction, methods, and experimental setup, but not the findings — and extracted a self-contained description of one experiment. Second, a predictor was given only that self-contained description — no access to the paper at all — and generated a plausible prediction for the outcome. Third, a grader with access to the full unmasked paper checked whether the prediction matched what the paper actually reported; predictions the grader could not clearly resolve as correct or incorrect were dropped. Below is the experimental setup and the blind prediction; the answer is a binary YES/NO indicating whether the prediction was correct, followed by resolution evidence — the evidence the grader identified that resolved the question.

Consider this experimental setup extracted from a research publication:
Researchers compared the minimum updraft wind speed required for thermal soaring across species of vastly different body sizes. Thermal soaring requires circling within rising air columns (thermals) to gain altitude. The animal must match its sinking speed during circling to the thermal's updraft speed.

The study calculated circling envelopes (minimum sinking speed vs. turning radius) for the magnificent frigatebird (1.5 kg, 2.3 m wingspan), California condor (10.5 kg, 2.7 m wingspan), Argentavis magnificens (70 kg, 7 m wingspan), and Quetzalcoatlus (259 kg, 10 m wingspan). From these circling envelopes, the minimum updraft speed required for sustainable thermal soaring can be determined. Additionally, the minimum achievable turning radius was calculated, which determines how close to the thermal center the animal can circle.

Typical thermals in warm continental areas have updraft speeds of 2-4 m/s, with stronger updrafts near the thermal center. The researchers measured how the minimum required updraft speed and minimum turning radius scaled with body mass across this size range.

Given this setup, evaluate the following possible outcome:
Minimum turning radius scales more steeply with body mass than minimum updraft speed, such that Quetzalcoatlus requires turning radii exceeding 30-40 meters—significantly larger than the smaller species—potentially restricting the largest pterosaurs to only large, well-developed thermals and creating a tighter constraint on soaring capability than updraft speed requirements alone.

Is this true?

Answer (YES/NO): NO